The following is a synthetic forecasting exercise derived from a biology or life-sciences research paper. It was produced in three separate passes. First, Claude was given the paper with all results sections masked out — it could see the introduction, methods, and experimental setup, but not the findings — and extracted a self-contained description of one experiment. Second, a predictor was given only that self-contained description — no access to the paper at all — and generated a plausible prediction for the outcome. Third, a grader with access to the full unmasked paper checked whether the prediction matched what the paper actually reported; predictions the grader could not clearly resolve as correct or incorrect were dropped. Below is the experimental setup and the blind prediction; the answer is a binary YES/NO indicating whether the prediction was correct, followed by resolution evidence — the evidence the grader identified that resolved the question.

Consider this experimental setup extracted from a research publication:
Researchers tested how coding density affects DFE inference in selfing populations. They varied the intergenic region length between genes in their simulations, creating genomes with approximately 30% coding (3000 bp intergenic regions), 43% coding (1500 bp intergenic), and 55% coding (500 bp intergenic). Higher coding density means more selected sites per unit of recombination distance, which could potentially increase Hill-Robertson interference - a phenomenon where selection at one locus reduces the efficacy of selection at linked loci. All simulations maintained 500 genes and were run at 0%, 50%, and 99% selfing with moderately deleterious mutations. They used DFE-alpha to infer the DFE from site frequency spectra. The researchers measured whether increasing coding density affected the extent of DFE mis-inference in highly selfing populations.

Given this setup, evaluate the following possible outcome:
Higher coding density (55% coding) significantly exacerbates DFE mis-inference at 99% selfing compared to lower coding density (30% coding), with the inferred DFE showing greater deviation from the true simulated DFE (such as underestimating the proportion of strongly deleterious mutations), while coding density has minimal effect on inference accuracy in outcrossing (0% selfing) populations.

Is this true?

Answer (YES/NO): NO